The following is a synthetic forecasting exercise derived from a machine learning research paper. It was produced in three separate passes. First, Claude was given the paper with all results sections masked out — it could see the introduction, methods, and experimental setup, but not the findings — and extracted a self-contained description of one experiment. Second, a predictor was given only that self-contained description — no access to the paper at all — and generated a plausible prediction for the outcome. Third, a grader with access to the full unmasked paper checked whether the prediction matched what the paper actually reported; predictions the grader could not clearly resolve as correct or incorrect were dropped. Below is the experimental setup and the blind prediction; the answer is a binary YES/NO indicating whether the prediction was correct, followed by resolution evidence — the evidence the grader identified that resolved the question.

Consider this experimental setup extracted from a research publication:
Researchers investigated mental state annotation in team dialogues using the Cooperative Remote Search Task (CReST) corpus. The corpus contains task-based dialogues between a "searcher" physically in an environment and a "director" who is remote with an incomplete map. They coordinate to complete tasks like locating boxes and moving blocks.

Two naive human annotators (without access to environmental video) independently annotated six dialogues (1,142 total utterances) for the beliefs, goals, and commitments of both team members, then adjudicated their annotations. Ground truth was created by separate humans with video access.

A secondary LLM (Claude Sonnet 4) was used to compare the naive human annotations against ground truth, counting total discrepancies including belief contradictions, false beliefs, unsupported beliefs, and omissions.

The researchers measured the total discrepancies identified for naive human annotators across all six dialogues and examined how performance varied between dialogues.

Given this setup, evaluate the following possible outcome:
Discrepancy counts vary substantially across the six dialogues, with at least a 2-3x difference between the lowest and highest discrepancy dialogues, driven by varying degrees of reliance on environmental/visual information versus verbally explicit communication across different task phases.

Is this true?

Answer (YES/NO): YES